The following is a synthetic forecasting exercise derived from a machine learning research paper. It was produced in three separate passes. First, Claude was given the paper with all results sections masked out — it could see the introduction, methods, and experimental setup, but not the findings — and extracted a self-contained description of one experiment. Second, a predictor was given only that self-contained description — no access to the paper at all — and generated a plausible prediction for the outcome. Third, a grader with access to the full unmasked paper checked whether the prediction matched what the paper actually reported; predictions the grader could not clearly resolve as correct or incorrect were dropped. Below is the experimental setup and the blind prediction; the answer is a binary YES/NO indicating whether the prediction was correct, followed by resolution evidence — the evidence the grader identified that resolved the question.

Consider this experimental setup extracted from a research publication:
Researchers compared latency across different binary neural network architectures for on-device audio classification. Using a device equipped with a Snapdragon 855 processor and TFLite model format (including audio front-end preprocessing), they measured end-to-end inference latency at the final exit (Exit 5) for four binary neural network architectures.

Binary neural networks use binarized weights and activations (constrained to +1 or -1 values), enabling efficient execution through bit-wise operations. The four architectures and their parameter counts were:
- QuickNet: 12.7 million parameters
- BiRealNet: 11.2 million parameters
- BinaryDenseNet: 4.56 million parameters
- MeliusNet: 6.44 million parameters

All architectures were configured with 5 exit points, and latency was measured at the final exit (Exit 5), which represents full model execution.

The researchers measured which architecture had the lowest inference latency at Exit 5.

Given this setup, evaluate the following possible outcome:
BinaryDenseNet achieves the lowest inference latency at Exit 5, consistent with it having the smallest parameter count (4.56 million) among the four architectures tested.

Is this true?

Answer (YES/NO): NO